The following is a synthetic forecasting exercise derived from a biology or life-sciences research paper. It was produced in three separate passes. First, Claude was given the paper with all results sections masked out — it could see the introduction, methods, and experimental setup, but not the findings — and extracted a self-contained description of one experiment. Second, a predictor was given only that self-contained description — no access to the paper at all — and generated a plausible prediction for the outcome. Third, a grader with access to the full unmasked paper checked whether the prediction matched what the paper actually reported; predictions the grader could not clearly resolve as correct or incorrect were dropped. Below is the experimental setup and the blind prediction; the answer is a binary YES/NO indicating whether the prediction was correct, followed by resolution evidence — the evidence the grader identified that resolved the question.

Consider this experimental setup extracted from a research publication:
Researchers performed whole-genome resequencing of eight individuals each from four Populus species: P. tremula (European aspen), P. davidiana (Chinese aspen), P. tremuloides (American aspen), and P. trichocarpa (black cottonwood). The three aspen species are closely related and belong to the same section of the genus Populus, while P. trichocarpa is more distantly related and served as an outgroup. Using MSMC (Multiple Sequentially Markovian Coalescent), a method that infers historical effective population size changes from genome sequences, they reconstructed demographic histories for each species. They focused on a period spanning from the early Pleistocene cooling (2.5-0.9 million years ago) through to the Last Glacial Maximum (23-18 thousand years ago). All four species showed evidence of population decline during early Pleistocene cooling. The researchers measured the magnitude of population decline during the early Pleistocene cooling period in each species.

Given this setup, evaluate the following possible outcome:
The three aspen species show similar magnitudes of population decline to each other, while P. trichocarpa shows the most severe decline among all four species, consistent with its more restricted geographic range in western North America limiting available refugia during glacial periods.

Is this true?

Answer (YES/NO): YES